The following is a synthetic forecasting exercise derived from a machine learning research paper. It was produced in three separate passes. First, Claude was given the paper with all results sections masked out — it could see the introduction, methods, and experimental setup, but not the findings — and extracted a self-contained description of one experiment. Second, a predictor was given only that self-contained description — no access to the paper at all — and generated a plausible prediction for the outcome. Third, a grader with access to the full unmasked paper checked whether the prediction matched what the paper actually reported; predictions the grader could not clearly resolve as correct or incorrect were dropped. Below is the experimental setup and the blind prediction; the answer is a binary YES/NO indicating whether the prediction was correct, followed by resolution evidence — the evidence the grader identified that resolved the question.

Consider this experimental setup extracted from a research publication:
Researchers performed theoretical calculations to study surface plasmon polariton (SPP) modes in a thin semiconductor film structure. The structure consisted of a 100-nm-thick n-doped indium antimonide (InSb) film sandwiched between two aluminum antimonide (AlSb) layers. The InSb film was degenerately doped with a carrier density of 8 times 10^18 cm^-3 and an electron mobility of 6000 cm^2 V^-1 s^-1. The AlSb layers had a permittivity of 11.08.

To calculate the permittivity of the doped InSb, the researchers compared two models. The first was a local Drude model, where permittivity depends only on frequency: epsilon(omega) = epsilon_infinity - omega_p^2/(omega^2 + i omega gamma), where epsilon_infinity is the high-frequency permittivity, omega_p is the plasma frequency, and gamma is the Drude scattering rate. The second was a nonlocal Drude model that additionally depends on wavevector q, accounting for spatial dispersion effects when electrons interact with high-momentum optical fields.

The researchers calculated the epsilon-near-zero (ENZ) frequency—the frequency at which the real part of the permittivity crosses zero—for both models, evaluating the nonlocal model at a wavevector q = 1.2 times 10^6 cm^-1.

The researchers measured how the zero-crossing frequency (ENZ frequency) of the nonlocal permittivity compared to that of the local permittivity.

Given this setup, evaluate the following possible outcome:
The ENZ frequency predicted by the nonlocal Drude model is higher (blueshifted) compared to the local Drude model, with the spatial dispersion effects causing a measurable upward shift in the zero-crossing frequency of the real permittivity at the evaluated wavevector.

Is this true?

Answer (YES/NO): YES